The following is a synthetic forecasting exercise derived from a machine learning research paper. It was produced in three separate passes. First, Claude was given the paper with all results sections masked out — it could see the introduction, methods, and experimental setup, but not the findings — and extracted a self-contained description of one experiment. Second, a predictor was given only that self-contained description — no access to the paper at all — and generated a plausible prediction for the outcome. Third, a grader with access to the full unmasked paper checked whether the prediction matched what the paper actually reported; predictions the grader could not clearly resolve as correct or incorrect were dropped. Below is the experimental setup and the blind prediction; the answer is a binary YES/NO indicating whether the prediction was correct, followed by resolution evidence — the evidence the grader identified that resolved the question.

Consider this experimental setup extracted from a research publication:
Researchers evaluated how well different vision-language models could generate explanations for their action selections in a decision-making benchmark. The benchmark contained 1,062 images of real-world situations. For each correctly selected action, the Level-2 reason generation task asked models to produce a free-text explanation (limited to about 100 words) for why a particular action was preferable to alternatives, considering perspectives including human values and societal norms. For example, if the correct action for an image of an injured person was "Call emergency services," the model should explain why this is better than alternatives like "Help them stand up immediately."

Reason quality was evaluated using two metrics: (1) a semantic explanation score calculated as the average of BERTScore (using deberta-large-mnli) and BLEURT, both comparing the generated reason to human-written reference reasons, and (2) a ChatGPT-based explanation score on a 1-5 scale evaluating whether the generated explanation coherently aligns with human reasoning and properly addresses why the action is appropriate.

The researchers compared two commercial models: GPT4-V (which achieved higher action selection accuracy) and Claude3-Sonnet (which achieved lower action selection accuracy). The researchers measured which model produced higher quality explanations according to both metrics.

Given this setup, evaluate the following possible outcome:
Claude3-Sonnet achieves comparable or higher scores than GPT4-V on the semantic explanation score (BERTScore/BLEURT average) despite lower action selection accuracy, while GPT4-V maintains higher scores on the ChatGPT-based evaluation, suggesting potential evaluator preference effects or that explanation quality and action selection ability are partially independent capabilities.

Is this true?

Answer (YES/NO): NO